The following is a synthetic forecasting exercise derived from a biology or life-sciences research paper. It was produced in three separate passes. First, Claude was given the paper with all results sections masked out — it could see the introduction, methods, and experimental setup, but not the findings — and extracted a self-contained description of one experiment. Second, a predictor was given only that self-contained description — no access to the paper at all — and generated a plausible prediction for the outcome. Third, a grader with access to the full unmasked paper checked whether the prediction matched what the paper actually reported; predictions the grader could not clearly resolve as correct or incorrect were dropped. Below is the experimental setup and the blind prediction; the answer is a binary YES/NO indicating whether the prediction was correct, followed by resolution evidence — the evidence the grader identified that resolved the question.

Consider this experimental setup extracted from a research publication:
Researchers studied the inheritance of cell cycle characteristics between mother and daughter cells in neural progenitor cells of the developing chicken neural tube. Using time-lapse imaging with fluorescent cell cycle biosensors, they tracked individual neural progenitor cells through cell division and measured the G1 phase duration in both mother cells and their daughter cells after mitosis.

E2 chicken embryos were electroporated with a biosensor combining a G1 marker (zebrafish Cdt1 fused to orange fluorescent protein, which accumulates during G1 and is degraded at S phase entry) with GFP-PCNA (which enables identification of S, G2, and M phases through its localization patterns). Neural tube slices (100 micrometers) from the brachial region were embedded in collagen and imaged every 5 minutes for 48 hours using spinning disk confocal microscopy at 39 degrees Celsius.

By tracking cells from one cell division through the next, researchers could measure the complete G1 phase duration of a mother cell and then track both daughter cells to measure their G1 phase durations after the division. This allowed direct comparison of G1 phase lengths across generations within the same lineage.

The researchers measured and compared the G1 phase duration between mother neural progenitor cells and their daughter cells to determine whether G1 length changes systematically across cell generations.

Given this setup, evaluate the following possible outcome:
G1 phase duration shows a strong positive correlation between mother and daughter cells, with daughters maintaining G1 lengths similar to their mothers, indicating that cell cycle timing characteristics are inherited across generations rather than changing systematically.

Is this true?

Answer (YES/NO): NO